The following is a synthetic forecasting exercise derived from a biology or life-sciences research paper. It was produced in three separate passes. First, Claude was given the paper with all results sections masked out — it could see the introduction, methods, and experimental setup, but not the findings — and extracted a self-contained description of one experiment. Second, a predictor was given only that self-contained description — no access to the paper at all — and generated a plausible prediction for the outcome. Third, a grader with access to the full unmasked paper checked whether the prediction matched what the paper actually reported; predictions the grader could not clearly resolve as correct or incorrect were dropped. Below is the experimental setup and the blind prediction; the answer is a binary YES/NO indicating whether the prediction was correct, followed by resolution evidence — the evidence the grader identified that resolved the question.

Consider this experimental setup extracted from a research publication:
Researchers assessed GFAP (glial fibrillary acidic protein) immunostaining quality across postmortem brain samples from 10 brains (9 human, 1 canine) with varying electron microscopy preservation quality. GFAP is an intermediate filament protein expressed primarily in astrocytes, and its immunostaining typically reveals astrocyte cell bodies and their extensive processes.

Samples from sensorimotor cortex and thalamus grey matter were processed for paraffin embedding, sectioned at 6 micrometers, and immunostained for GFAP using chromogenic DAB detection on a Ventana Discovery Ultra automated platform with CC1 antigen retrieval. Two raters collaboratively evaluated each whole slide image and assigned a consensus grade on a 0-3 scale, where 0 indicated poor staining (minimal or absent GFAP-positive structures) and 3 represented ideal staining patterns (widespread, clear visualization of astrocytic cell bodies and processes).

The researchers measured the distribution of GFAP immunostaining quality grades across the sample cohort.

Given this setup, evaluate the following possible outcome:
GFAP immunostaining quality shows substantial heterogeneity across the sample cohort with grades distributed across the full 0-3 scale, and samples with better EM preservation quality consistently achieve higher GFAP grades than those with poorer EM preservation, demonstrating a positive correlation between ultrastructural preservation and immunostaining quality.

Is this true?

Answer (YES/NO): NO